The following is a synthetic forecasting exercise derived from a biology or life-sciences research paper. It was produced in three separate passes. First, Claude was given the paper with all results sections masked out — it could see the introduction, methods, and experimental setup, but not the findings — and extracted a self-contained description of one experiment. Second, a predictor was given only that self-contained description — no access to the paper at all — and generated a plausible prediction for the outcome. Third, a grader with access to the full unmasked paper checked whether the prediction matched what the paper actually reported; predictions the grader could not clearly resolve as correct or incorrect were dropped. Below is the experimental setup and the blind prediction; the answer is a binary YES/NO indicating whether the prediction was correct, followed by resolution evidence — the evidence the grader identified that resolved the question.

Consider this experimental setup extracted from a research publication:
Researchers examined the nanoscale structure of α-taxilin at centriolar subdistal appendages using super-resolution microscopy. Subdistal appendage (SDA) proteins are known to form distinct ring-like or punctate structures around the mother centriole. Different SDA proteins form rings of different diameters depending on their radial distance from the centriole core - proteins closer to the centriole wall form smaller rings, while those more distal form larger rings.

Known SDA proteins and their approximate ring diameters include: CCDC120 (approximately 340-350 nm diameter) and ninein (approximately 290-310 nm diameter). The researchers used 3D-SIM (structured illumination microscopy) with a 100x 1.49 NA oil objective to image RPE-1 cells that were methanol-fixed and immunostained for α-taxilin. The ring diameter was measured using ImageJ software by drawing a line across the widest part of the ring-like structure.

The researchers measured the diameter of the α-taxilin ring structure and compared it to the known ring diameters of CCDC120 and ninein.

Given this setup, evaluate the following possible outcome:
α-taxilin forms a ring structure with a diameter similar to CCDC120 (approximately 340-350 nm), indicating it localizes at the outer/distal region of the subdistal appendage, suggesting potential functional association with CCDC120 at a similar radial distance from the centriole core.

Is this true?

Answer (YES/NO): NO